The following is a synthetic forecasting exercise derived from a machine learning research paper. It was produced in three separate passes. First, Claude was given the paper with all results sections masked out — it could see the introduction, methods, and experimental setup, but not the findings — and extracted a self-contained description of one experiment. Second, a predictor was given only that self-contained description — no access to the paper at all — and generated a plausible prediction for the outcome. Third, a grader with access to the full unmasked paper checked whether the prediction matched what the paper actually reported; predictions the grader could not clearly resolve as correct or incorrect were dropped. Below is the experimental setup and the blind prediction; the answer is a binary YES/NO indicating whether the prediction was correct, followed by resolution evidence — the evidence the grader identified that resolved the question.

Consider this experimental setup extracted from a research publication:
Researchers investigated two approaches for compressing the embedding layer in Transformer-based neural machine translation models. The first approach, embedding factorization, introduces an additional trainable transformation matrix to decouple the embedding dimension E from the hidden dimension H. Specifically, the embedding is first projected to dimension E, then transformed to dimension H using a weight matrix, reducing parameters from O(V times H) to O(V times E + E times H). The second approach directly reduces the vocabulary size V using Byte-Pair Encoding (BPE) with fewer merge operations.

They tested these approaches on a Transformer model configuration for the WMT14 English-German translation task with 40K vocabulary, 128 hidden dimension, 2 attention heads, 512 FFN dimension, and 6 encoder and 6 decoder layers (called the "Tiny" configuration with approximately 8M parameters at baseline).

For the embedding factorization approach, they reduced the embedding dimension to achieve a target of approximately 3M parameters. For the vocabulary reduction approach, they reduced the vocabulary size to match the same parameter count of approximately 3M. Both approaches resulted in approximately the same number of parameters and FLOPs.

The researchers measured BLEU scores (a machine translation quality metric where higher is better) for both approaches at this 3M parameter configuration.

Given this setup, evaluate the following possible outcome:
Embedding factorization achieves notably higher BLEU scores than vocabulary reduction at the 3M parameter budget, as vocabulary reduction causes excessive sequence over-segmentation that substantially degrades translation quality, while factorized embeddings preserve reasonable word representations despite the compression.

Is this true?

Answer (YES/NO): NO